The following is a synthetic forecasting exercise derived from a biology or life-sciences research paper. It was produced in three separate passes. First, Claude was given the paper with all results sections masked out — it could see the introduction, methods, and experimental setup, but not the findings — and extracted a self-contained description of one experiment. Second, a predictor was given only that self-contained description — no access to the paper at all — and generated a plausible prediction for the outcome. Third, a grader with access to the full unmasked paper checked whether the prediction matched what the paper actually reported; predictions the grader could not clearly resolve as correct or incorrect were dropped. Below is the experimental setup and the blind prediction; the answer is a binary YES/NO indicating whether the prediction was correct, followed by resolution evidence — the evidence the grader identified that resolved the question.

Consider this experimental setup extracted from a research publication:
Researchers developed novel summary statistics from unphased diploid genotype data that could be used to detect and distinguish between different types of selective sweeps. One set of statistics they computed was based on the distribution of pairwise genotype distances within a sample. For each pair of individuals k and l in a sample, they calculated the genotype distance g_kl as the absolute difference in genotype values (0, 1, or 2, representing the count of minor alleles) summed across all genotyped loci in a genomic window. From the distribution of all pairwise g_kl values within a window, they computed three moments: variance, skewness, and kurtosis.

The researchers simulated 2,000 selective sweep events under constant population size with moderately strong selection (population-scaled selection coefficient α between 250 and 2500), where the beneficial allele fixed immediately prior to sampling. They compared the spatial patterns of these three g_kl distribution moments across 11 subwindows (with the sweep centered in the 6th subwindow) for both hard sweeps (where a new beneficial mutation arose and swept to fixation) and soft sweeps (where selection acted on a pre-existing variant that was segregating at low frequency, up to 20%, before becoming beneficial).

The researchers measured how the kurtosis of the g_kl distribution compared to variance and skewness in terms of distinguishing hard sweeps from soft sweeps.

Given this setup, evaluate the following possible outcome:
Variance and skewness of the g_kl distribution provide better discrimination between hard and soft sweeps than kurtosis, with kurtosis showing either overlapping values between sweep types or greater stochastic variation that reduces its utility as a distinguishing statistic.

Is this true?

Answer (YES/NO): NO